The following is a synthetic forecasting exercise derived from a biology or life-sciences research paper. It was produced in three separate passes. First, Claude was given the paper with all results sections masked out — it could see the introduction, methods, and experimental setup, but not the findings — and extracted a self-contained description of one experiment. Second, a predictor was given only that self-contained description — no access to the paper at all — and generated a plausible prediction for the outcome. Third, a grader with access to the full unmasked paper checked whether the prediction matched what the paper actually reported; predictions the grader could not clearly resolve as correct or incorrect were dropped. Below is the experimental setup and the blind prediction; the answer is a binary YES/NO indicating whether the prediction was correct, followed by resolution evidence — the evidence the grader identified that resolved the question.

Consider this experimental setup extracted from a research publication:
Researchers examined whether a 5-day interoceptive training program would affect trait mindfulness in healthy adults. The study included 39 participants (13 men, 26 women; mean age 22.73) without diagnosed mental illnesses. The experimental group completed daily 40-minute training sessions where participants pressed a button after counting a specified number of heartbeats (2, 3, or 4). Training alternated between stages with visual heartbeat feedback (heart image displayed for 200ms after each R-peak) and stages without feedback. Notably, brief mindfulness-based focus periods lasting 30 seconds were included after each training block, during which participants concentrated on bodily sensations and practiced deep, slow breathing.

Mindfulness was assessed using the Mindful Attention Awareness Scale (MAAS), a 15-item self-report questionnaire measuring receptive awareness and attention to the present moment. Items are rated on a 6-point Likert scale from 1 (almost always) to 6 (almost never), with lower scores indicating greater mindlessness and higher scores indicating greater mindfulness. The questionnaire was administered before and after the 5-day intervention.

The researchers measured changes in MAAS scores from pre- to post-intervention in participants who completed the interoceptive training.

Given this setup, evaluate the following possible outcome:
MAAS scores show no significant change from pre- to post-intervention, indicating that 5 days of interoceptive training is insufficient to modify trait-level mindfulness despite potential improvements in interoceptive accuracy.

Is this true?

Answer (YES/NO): YES